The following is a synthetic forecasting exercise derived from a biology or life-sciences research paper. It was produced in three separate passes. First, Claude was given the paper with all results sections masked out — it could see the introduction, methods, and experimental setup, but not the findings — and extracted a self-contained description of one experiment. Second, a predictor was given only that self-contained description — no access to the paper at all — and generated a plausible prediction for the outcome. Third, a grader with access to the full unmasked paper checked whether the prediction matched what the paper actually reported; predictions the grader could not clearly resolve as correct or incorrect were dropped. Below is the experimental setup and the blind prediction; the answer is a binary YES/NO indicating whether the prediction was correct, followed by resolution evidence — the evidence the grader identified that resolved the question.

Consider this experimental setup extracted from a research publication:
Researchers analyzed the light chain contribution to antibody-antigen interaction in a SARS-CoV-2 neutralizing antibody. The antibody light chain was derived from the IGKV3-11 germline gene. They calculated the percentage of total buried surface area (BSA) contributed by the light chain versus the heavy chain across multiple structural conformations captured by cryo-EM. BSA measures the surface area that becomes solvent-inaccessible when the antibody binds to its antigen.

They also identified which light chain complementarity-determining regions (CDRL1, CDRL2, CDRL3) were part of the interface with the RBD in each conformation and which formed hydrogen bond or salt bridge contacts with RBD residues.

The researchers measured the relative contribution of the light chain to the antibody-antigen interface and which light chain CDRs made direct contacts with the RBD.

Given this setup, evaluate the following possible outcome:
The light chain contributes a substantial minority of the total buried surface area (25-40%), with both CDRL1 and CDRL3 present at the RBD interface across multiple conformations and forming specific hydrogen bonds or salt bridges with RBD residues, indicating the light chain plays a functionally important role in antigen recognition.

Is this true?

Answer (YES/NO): NO